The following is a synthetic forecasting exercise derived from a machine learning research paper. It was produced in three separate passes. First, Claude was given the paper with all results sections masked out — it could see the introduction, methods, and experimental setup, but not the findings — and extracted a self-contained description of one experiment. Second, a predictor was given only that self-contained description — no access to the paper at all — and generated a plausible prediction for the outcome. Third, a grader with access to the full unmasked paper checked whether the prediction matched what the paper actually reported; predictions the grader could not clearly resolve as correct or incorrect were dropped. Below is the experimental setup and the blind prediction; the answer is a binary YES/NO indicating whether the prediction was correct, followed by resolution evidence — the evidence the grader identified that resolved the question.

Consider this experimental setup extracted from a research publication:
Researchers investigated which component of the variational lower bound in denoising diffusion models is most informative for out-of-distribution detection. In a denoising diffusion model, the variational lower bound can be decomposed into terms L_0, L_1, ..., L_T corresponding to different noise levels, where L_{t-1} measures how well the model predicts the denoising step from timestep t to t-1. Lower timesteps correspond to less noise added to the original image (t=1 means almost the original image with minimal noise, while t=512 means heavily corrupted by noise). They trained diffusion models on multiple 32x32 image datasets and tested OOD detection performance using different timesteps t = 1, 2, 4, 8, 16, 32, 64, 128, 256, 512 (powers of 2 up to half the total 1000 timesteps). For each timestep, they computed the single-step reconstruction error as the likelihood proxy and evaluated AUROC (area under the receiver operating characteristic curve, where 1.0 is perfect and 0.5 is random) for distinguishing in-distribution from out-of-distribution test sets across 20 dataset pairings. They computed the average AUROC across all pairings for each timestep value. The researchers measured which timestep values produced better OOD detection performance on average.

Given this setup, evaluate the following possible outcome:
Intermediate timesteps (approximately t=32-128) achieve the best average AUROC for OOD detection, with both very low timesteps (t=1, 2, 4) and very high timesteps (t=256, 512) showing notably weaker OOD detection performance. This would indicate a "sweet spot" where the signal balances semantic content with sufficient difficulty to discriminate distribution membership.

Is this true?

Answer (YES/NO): NO